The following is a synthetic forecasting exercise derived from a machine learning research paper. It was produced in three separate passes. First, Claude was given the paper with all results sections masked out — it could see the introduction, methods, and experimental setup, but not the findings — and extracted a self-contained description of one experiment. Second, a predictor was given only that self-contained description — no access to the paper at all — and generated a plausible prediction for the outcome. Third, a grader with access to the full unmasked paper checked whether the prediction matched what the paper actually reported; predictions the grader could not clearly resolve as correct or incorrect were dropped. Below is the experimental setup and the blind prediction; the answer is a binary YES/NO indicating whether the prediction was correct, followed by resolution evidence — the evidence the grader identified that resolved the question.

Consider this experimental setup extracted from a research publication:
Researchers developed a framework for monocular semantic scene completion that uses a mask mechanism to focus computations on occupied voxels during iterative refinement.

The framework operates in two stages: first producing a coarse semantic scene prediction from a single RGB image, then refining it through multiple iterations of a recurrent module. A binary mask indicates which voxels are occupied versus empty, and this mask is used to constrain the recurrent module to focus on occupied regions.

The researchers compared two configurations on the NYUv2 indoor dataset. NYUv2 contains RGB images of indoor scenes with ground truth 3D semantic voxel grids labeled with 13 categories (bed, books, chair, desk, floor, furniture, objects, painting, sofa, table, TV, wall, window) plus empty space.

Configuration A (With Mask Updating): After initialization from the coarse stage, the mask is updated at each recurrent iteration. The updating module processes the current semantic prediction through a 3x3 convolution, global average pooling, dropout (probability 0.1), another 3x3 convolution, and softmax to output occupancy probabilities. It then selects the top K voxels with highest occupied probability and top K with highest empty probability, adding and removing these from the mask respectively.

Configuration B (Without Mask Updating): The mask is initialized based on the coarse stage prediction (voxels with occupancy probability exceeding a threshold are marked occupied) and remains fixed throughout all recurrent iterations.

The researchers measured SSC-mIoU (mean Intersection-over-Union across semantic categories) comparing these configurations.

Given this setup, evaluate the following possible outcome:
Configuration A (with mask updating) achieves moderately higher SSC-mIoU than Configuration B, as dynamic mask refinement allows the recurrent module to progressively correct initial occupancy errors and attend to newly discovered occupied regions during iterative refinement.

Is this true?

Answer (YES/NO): NO